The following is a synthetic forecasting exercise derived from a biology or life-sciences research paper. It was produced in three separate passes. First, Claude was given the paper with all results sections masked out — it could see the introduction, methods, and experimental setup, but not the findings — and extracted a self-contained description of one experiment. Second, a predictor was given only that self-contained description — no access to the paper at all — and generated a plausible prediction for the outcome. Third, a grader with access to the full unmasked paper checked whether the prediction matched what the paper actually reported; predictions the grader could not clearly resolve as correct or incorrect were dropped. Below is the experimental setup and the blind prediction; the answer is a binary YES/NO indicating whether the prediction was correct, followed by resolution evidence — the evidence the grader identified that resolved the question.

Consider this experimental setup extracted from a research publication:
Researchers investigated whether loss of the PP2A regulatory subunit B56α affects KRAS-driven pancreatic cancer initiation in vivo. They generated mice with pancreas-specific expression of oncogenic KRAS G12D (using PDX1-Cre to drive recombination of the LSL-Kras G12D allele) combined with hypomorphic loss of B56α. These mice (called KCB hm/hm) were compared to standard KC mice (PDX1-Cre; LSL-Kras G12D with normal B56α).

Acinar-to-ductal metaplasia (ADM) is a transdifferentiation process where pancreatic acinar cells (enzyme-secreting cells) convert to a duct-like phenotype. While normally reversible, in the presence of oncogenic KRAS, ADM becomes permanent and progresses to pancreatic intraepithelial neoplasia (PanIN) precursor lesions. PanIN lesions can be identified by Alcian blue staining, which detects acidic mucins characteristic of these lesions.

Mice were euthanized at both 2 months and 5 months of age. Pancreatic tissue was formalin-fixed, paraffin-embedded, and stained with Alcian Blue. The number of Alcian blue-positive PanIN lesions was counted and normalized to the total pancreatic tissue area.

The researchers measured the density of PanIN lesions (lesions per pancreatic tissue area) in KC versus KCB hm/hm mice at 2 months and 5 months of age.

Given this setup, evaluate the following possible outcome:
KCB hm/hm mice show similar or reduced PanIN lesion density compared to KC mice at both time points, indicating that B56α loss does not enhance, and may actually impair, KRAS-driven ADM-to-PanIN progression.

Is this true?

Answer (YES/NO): NO